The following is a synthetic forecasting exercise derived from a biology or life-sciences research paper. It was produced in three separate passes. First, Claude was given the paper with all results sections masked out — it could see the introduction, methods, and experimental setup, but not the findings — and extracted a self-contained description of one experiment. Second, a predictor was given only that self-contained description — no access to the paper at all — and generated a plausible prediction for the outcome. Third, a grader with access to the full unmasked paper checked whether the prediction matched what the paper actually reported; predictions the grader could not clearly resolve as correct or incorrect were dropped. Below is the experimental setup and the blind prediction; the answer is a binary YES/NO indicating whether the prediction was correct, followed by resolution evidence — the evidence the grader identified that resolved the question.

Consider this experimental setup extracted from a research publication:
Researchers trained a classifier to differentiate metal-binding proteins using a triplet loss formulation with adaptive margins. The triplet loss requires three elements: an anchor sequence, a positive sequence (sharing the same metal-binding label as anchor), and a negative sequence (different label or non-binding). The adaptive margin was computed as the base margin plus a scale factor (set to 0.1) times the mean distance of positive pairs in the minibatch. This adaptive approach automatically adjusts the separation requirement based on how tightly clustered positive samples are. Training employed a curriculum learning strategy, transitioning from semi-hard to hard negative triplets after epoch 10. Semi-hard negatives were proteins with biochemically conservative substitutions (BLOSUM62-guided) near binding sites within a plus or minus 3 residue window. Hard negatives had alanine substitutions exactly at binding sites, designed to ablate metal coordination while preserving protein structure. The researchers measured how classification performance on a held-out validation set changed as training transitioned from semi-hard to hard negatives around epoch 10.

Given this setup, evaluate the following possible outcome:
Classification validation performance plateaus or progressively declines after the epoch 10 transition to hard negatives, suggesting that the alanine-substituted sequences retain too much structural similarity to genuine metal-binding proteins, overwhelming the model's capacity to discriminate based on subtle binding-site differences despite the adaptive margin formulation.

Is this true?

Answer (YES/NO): NO